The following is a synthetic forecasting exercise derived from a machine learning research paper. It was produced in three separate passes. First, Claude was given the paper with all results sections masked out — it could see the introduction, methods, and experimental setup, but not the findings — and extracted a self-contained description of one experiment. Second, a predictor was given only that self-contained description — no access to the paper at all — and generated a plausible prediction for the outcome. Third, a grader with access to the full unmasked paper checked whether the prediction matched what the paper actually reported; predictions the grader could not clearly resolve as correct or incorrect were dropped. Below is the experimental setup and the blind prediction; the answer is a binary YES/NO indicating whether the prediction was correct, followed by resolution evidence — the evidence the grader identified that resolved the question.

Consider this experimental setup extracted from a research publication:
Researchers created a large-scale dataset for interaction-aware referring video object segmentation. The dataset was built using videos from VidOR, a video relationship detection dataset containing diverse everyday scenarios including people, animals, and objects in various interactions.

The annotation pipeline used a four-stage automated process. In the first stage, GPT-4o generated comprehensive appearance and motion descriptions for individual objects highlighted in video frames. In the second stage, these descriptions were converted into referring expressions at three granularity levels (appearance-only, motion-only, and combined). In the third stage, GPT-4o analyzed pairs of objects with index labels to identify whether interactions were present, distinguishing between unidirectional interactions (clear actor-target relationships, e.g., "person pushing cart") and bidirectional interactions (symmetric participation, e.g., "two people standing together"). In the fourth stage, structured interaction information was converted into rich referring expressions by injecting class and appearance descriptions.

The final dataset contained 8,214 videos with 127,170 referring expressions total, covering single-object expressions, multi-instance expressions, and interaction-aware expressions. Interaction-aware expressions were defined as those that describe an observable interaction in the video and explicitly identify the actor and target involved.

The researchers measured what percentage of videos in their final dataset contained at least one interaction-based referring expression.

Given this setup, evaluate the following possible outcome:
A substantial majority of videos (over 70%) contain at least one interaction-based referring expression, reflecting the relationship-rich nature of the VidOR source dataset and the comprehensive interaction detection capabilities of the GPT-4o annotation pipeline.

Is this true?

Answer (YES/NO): NO